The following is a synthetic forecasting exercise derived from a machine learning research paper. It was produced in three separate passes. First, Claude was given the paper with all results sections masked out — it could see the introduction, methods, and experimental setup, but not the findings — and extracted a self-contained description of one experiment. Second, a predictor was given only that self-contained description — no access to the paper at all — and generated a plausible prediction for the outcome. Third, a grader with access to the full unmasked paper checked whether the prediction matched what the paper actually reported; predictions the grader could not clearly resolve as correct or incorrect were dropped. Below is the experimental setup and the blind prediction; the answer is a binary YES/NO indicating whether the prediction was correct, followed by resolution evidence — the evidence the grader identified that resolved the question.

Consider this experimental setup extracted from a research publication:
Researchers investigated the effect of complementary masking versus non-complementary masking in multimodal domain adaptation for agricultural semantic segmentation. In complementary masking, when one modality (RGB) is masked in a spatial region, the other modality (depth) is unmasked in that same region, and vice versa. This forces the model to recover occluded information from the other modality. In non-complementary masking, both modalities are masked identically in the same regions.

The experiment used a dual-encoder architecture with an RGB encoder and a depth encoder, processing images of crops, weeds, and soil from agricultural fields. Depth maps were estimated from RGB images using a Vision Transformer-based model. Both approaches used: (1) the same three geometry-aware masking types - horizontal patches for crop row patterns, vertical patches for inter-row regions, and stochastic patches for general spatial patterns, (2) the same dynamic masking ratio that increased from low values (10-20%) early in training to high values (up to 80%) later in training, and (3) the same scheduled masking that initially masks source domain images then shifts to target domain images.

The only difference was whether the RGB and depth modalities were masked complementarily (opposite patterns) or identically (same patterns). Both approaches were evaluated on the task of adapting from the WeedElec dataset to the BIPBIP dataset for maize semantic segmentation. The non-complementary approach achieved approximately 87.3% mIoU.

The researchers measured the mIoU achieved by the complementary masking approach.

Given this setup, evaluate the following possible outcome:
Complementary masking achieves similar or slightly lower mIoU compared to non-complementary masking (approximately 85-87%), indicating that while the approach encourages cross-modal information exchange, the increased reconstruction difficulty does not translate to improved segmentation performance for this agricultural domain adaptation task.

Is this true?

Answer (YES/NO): NO